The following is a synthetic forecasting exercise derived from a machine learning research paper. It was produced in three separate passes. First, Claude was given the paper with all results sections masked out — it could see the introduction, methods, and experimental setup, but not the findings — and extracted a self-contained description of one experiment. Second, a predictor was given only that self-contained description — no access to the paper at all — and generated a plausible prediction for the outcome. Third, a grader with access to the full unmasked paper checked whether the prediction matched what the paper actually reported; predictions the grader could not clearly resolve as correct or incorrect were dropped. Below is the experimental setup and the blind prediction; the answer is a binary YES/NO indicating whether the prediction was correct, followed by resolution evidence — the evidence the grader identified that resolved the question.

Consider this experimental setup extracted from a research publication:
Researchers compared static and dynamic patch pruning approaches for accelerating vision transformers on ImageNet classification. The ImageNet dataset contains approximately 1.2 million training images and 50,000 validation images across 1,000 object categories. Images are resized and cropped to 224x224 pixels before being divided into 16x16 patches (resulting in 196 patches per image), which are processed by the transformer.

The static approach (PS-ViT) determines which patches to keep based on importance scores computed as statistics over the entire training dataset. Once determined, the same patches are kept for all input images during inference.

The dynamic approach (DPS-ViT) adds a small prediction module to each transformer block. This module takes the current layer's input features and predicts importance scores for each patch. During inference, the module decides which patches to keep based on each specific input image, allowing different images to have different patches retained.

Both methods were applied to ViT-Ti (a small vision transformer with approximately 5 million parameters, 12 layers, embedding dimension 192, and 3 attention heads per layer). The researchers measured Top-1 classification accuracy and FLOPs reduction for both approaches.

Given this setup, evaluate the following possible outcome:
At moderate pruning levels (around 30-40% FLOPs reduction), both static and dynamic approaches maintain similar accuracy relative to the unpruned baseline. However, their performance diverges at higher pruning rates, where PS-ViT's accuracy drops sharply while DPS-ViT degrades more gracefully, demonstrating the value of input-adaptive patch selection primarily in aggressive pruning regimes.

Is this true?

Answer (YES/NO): NO